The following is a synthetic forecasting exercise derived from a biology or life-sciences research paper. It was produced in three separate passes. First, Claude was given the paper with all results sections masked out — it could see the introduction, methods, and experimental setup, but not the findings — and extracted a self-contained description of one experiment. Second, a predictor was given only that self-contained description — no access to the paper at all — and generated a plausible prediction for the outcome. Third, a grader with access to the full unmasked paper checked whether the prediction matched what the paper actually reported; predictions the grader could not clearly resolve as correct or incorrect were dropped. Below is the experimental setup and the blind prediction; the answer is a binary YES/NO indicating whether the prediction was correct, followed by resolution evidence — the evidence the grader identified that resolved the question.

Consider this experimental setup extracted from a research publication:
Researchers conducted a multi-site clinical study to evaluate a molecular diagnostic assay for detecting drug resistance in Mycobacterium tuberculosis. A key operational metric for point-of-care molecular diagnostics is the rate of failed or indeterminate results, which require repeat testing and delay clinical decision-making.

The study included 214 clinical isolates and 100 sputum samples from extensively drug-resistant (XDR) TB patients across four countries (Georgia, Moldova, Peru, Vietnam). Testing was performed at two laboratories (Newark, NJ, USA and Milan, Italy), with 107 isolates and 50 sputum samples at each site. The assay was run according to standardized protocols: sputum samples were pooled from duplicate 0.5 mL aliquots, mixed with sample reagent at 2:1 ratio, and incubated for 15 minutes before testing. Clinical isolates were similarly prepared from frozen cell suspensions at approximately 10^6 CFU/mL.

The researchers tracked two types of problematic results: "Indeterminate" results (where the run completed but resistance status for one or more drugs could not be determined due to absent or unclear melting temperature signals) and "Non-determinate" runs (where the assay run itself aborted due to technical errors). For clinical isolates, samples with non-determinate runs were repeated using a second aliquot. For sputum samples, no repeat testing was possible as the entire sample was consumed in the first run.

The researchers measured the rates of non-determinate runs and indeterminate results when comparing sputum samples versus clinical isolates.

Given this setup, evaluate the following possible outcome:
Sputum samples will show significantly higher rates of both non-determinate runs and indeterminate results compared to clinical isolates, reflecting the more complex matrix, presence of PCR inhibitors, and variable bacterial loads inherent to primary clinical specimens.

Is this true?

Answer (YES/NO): NO